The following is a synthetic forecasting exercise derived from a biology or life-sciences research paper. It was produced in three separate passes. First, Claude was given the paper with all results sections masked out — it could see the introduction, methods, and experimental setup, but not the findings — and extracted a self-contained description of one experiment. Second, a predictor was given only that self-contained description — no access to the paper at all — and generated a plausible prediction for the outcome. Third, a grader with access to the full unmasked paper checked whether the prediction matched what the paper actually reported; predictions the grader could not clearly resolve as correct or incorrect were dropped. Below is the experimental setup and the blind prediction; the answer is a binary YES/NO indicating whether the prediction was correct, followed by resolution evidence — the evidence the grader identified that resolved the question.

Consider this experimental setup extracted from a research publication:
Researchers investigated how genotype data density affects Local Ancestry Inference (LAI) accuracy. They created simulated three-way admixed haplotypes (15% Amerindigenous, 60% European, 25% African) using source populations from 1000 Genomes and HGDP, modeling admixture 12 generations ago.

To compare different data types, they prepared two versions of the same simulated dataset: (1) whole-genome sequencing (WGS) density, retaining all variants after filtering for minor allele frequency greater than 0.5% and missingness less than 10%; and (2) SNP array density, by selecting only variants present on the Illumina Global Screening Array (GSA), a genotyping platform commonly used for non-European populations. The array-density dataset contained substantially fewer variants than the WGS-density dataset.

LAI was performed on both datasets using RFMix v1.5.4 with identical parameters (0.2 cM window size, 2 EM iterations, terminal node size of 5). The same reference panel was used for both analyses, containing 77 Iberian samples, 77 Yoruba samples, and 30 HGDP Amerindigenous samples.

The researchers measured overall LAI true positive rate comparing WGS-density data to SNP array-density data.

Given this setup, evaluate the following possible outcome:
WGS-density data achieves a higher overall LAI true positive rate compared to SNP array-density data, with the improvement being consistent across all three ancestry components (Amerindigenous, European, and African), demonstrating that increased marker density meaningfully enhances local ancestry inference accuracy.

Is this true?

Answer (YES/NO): NO